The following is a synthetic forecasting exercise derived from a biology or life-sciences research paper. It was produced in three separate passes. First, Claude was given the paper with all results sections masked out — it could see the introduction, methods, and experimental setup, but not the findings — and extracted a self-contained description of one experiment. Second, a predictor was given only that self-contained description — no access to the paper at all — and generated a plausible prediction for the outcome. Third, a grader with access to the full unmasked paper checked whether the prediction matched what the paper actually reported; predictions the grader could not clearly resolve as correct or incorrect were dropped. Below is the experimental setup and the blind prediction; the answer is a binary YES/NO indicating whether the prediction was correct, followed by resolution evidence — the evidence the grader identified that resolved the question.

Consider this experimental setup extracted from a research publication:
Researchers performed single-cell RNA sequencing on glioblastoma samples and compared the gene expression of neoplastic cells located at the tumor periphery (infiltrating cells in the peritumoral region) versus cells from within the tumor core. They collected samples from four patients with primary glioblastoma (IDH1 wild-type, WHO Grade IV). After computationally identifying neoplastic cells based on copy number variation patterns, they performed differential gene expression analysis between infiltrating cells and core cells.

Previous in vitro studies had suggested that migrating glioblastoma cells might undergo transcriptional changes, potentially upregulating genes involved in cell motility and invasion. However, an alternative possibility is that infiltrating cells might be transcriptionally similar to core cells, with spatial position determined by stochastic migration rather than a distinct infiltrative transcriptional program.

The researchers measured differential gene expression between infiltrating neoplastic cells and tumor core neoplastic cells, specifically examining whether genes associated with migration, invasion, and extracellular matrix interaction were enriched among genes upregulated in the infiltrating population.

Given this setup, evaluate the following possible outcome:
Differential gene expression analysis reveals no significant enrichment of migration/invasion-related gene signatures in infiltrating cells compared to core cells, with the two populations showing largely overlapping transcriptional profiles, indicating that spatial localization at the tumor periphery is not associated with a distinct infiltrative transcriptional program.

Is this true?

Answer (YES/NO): NO